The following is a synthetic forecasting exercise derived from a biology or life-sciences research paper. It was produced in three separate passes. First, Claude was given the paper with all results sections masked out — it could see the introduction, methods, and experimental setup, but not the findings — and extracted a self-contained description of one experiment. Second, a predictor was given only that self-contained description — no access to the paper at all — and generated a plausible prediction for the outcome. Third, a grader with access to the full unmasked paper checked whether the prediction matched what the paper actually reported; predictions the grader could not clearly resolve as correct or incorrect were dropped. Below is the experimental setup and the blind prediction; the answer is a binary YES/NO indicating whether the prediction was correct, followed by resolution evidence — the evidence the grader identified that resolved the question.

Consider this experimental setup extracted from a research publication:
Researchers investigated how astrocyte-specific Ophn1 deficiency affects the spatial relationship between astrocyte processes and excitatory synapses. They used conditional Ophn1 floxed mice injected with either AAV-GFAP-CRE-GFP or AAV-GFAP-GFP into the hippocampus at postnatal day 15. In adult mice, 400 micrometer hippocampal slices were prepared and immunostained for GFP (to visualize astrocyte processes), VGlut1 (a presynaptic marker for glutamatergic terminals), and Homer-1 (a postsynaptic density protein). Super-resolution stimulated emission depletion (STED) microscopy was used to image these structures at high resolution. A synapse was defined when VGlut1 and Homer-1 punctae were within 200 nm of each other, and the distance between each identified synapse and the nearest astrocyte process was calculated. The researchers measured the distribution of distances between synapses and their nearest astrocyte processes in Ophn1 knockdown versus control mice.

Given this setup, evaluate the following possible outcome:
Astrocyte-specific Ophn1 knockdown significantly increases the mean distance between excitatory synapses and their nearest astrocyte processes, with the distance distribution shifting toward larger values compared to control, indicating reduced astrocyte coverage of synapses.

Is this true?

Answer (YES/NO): NO